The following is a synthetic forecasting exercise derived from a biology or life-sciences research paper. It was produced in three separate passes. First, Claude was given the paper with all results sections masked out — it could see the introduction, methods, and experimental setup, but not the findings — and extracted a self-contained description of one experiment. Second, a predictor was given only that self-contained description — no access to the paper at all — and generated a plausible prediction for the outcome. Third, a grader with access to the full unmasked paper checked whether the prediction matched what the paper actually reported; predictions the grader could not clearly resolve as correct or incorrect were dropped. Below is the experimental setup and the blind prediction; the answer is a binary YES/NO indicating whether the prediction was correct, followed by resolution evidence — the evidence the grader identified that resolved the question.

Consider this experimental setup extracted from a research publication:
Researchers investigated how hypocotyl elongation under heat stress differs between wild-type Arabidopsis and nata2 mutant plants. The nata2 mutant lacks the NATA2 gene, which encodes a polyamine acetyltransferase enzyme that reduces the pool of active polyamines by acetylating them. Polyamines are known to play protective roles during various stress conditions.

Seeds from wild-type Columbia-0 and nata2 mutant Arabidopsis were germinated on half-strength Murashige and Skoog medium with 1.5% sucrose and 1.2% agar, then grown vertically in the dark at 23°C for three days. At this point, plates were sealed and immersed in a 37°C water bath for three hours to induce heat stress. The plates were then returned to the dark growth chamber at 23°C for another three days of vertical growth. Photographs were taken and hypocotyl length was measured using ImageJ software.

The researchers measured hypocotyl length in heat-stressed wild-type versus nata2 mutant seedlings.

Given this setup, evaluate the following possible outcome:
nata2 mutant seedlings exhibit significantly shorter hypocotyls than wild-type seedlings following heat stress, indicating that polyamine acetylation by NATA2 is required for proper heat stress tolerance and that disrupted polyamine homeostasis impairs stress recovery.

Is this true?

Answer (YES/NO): NO